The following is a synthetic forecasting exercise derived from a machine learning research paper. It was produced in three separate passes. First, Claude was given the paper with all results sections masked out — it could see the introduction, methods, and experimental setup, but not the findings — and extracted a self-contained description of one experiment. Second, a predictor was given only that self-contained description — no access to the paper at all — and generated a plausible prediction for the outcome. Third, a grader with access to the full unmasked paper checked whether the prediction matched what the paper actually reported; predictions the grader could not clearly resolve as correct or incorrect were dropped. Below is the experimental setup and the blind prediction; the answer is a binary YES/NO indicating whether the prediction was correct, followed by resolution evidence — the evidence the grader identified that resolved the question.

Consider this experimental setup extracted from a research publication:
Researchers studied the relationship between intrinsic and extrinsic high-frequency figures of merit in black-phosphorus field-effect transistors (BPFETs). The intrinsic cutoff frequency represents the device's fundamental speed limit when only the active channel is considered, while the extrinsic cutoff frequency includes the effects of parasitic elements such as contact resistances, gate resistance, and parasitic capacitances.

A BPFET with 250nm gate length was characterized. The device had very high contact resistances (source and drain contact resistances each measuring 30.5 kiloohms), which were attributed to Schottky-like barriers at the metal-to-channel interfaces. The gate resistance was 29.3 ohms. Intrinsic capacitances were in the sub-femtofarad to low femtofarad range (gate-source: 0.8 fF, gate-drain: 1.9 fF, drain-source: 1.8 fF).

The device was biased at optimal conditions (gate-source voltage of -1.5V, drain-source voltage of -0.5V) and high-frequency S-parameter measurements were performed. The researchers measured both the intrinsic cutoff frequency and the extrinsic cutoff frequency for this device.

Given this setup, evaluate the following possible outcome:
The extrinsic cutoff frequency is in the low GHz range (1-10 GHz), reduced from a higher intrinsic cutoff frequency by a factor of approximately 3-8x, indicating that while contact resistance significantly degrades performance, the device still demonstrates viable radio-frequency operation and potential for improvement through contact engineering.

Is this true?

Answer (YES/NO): NO